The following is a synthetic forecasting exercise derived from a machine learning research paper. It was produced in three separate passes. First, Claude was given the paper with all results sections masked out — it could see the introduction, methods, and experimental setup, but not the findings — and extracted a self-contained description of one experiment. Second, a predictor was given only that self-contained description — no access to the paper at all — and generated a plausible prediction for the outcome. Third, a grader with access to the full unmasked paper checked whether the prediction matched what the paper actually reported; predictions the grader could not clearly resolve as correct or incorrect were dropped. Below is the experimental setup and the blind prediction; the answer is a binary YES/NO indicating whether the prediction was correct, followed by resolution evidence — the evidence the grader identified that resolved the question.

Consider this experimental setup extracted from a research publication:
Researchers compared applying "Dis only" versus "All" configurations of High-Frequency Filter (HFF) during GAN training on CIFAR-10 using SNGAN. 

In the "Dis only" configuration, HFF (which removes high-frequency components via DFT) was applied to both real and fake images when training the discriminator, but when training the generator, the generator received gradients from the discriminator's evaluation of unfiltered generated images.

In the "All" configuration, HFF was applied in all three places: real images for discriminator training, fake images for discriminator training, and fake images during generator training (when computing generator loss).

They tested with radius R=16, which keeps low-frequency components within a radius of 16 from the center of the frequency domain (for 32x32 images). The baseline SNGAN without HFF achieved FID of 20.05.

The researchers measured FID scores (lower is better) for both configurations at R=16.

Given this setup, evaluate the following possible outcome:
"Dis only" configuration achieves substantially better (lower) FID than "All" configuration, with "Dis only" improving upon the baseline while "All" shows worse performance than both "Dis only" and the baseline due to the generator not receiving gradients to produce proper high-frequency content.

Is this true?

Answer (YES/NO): NO